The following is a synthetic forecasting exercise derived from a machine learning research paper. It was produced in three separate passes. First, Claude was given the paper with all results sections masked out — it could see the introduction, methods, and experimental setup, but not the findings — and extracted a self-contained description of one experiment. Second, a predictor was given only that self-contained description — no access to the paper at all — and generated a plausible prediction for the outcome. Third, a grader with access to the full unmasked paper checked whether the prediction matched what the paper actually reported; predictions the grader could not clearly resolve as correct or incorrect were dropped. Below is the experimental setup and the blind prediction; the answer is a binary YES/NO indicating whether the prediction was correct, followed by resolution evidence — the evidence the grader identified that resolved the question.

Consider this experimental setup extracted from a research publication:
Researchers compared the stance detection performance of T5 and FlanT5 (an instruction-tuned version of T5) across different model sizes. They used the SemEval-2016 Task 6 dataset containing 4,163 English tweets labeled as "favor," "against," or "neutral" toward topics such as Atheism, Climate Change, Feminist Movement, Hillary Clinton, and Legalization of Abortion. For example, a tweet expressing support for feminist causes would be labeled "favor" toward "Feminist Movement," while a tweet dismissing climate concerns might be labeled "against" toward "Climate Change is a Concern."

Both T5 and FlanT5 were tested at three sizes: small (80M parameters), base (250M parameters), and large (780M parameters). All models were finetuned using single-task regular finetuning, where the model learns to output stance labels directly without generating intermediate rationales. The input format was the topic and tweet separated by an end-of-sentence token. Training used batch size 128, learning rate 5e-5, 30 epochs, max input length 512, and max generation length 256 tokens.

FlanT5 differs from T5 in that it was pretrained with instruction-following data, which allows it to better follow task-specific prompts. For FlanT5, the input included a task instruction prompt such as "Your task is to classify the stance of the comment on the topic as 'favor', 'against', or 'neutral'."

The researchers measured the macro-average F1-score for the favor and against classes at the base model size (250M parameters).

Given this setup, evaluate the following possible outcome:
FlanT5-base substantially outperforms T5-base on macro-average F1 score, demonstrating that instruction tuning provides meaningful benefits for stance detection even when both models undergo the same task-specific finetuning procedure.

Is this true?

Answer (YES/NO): YES